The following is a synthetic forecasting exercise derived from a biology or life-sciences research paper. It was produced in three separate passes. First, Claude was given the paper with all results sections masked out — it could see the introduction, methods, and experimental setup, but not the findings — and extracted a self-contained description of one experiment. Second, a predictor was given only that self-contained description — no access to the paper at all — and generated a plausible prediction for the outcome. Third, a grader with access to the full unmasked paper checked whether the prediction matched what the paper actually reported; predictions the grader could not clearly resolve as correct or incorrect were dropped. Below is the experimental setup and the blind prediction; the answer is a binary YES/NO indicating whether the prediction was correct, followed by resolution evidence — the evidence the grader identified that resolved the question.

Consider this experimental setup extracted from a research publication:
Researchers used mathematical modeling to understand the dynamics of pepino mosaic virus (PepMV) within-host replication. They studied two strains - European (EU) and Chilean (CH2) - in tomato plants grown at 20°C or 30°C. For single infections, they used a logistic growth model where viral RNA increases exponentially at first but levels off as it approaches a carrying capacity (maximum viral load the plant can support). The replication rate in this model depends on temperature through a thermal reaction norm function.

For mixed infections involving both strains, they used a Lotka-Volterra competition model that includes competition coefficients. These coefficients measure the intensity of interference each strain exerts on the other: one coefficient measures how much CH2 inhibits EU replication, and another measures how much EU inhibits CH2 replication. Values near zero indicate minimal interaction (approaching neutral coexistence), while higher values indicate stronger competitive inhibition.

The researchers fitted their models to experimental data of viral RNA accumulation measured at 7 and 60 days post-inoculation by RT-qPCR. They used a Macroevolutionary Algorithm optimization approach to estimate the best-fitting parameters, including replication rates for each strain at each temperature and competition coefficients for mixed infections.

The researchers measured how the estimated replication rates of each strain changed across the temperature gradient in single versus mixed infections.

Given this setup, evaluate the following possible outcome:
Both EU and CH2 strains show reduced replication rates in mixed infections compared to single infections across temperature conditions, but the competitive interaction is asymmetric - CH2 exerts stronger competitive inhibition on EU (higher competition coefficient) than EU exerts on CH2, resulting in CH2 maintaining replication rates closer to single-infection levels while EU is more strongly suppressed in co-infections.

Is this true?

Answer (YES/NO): NO